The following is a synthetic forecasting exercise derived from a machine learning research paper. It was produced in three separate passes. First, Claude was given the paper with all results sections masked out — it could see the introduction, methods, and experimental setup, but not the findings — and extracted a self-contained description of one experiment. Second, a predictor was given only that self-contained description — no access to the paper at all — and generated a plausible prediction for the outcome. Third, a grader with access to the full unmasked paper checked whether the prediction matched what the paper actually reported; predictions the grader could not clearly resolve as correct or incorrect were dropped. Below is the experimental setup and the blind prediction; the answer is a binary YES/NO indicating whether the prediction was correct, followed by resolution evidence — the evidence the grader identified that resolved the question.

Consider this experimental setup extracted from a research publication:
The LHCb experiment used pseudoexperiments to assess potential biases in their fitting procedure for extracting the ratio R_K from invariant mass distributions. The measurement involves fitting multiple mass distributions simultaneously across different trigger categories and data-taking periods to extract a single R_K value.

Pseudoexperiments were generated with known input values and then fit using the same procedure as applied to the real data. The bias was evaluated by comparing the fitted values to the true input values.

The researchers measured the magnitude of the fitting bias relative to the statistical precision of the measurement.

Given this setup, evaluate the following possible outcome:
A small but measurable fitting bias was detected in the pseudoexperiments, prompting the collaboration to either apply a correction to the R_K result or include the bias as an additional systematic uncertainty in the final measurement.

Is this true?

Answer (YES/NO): NO